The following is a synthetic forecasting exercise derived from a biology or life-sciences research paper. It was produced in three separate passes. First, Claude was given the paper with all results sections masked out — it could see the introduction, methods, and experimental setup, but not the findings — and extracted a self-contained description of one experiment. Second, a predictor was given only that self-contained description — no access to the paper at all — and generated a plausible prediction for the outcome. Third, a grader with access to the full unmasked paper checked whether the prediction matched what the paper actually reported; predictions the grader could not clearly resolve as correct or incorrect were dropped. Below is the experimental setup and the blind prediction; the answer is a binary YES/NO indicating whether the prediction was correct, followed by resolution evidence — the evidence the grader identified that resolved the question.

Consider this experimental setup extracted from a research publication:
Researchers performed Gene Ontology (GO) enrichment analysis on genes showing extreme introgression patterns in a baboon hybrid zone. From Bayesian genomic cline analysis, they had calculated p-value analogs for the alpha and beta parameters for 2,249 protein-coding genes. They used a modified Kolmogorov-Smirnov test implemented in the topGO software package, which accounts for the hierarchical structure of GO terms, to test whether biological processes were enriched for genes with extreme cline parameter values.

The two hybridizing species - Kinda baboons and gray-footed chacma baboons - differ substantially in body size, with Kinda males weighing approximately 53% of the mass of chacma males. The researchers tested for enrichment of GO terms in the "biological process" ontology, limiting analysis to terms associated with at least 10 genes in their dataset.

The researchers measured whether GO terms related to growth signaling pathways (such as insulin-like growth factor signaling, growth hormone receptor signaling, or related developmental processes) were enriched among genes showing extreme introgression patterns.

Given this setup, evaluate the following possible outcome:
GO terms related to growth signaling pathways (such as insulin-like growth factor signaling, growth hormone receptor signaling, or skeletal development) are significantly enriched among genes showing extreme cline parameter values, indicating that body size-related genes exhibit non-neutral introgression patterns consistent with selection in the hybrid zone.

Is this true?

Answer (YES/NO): NO